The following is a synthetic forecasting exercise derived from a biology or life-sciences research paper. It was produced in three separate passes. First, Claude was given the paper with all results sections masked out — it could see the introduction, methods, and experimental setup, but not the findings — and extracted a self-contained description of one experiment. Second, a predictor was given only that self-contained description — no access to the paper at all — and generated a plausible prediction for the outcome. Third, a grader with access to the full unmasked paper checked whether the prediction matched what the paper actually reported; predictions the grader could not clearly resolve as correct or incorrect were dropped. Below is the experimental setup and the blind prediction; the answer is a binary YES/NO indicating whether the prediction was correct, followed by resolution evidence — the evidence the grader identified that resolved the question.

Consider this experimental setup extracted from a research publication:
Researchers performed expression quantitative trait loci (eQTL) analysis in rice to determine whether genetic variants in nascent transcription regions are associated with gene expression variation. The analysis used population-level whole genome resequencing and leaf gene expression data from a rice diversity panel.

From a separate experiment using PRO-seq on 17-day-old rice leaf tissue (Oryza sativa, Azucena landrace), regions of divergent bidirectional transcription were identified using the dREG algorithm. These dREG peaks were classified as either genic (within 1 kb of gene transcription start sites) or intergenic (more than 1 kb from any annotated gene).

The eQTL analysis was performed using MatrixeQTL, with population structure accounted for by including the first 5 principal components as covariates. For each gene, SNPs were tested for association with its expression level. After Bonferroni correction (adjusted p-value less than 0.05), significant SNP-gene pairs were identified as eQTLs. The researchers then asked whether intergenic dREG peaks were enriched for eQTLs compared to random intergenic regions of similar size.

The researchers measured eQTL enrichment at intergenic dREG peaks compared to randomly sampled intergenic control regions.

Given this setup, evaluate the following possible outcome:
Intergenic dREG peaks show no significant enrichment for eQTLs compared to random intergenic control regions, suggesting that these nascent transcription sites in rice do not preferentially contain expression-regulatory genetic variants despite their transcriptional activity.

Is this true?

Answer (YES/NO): NO